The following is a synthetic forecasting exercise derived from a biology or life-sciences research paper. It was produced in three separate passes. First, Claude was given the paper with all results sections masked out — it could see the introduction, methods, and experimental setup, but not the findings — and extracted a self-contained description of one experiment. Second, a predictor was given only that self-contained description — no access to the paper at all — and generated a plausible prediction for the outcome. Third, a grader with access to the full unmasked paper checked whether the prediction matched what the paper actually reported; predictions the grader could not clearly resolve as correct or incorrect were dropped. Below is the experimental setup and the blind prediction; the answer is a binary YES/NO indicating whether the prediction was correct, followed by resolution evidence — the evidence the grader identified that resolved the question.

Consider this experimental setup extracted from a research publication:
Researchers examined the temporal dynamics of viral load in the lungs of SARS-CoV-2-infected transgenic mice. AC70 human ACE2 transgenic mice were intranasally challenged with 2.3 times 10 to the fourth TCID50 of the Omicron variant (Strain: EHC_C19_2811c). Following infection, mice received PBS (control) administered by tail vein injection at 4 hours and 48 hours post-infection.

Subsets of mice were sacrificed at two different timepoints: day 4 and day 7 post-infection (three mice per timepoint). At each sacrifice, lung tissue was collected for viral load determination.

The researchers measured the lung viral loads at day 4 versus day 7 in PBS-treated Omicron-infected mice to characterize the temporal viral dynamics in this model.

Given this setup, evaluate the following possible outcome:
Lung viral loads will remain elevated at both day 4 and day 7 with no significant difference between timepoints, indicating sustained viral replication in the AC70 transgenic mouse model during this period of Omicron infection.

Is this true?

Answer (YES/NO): NO